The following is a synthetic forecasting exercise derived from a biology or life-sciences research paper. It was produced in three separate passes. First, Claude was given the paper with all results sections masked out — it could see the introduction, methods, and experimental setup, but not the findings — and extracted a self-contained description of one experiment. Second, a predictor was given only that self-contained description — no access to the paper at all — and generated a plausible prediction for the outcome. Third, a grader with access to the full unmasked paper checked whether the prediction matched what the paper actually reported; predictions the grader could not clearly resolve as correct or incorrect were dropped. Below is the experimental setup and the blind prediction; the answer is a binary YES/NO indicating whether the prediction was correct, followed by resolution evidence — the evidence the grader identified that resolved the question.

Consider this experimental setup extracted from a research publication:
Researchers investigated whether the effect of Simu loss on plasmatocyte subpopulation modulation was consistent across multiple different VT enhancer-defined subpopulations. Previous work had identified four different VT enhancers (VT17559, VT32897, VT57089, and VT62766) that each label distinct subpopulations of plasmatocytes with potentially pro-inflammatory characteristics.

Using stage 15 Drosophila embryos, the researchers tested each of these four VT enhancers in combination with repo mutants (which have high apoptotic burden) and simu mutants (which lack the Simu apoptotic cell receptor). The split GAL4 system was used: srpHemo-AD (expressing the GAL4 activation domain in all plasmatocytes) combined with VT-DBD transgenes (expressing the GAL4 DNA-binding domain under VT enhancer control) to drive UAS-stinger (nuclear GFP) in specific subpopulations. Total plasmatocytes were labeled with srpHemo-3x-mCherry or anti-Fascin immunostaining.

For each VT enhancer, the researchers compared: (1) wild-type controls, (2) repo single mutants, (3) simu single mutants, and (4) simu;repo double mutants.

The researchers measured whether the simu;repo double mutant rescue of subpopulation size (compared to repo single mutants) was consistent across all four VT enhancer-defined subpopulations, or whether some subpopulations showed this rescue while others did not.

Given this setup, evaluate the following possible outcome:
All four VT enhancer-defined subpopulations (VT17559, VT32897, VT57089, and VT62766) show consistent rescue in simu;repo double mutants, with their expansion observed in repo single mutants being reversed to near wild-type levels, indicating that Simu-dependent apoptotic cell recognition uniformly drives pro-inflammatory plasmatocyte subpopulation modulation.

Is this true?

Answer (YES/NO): NO